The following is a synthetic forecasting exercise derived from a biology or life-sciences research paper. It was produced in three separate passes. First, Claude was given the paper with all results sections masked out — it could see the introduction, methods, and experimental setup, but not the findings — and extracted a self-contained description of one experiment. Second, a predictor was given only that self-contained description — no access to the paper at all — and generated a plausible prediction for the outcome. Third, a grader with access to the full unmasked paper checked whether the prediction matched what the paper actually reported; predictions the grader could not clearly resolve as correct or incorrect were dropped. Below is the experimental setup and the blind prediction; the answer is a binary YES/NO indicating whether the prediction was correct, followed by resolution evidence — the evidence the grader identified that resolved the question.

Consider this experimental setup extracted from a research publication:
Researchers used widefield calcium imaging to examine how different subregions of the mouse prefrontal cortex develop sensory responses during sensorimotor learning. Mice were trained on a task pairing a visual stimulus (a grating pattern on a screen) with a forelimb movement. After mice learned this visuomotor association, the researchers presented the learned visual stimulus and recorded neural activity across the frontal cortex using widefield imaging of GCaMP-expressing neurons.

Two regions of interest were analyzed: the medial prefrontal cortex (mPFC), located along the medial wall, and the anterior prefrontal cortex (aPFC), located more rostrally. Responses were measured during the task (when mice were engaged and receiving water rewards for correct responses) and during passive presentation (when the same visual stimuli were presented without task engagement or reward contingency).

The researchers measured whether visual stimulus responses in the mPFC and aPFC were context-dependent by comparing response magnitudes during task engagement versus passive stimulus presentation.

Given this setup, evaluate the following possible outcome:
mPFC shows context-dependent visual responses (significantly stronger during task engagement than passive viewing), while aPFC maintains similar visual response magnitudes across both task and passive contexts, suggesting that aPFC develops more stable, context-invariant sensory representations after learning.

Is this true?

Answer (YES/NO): NO